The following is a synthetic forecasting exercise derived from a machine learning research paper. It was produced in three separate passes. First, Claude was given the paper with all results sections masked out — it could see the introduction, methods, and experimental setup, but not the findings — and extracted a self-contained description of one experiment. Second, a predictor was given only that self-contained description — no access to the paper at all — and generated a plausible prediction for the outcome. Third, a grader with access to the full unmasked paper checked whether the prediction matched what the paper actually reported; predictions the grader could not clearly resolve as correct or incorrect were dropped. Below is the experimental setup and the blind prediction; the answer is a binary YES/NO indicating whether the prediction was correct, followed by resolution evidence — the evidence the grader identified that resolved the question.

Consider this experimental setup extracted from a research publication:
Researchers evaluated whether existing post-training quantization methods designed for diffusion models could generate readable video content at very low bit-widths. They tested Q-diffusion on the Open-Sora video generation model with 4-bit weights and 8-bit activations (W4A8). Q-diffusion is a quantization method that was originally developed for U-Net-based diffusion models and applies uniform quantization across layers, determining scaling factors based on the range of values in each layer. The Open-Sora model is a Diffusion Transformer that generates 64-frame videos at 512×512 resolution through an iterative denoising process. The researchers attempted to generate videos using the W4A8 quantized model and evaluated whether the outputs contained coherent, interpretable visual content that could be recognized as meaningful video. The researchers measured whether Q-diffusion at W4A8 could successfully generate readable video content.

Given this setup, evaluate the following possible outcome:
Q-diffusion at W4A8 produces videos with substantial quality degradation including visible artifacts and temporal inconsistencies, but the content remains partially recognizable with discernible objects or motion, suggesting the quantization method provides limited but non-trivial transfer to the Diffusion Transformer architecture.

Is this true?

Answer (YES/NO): NO